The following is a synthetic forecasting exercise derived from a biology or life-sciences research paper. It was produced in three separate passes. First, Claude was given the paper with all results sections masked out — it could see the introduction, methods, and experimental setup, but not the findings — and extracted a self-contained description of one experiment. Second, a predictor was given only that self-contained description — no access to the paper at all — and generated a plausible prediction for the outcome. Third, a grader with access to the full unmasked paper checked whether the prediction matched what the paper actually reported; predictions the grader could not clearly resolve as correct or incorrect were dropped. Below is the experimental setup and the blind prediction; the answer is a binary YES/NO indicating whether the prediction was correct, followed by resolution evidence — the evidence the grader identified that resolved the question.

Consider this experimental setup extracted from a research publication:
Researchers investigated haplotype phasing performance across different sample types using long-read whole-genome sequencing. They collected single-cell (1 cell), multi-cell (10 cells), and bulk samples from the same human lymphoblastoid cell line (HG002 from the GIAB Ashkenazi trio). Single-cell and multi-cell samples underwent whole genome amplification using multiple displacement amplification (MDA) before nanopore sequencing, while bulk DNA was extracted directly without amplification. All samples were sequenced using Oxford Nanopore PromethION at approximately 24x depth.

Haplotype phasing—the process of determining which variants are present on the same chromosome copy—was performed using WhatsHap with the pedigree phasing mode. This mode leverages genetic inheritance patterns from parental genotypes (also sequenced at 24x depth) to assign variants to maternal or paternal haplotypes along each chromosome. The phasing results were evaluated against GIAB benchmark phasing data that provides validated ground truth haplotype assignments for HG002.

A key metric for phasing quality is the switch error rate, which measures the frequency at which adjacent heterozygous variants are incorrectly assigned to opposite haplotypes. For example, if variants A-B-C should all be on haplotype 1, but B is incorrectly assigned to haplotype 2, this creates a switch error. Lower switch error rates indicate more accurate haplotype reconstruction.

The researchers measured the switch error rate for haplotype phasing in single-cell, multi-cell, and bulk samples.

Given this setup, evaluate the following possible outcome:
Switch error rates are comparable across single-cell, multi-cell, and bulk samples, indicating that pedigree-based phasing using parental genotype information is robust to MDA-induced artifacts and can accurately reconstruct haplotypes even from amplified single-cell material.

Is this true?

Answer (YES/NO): YES